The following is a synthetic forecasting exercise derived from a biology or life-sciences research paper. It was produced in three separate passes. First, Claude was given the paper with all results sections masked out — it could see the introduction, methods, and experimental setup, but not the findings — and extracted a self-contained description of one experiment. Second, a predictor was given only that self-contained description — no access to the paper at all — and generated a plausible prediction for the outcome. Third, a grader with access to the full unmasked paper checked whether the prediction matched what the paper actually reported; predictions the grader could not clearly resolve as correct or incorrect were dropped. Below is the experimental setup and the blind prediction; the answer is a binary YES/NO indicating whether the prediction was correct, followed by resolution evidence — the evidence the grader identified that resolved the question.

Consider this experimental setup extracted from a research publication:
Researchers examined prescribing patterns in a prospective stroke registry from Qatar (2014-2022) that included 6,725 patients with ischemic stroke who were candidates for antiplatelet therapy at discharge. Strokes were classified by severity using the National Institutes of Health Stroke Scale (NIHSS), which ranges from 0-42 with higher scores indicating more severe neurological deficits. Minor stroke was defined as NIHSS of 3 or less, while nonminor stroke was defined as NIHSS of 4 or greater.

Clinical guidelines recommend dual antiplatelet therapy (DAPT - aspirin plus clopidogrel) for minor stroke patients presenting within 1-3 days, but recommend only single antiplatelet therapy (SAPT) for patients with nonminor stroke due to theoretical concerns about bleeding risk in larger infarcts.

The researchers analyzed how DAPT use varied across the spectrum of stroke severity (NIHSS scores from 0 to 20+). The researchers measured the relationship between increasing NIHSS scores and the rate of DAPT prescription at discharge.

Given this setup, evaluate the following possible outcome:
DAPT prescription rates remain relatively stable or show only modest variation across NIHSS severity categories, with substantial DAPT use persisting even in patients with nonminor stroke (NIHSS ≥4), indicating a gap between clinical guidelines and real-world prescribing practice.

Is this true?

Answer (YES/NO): YES